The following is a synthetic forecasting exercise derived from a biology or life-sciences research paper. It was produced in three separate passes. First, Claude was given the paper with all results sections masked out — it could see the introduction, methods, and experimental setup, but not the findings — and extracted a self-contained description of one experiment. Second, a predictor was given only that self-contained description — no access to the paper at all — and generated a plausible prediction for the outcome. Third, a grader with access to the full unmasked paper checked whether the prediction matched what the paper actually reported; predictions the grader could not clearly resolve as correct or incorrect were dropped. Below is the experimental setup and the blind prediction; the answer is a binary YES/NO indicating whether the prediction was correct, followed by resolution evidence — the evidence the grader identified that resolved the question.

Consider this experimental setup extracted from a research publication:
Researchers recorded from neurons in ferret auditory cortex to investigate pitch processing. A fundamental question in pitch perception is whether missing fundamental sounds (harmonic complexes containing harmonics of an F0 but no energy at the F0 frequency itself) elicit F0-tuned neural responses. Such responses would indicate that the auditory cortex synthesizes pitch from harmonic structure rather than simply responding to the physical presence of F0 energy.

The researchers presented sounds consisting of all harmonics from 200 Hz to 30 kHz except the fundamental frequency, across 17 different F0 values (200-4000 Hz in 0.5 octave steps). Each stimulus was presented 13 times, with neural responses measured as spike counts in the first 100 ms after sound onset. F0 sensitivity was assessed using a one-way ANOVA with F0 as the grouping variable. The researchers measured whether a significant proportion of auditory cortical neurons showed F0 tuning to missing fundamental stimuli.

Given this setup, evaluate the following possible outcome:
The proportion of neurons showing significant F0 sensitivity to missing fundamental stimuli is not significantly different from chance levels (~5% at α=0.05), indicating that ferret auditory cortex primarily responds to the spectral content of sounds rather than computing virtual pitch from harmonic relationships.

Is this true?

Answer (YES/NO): NO